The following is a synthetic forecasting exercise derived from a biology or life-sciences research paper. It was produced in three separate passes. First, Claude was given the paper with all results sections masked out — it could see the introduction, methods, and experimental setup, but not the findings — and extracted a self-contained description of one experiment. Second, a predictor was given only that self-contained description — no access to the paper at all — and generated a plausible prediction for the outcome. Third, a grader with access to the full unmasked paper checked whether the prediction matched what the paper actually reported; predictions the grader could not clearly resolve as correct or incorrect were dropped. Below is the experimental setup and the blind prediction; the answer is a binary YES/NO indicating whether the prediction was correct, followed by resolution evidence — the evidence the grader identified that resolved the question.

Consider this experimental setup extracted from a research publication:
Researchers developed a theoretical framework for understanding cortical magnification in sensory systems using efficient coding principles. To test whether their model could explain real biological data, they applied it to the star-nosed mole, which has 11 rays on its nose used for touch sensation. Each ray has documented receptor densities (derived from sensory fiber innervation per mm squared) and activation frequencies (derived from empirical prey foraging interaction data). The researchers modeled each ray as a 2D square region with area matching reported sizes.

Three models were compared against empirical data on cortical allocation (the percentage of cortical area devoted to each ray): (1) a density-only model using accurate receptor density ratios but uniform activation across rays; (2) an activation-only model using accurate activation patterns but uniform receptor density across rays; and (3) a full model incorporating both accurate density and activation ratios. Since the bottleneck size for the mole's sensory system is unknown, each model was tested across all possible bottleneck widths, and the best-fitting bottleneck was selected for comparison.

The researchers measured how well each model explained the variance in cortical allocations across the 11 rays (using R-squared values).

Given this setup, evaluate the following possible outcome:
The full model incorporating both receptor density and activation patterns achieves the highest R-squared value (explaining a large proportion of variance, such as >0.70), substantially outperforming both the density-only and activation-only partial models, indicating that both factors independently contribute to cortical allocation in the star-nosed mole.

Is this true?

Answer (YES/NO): NO